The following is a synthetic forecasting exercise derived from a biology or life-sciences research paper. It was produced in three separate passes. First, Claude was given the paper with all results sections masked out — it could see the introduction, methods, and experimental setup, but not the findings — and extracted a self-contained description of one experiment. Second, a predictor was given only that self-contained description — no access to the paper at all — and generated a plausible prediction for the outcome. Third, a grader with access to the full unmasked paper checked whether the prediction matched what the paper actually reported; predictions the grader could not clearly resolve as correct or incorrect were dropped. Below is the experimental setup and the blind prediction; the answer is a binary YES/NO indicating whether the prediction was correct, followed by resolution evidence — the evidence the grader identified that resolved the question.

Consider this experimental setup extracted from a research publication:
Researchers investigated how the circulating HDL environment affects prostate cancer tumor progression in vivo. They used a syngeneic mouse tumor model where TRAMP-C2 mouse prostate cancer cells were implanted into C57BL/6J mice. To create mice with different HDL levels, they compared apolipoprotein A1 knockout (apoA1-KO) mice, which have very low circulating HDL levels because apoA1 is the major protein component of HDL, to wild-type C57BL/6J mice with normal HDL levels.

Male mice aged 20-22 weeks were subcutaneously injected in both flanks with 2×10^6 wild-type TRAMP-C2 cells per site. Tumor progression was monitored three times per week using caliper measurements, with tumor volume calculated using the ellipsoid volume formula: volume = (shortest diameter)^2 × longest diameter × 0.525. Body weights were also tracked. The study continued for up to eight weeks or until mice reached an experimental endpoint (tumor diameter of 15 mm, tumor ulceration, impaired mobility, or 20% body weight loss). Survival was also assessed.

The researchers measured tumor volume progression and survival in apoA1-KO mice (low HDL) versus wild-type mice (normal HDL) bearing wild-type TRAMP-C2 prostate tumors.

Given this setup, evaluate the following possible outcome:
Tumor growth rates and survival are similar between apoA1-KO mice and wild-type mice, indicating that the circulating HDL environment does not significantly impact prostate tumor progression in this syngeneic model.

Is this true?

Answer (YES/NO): NO